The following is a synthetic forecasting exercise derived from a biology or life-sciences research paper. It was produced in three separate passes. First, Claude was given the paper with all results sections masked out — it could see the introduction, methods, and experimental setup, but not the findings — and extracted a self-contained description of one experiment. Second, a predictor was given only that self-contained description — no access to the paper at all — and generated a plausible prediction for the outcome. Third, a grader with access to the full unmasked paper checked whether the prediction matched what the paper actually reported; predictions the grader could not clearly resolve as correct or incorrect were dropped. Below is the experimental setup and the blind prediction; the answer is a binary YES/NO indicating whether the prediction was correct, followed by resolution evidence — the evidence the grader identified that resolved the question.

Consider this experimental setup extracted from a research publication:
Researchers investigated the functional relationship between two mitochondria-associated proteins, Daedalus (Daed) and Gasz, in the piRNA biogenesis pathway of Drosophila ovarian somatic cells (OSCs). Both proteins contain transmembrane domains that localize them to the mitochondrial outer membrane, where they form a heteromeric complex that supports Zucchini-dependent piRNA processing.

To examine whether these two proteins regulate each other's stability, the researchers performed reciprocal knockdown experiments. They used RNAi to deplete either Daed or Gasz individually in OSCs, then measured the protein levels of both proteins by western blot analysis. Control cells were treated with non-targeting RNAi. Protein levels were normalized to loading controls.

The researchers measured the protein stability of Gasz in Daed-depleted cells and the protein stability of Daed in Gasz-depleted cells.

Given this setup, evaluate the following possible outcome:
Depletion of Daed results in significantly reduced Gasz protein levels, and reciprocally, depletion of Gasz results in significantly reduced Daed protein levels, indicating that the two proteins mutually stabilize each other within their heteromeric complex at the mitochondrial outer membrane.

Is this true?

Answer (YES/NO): NO